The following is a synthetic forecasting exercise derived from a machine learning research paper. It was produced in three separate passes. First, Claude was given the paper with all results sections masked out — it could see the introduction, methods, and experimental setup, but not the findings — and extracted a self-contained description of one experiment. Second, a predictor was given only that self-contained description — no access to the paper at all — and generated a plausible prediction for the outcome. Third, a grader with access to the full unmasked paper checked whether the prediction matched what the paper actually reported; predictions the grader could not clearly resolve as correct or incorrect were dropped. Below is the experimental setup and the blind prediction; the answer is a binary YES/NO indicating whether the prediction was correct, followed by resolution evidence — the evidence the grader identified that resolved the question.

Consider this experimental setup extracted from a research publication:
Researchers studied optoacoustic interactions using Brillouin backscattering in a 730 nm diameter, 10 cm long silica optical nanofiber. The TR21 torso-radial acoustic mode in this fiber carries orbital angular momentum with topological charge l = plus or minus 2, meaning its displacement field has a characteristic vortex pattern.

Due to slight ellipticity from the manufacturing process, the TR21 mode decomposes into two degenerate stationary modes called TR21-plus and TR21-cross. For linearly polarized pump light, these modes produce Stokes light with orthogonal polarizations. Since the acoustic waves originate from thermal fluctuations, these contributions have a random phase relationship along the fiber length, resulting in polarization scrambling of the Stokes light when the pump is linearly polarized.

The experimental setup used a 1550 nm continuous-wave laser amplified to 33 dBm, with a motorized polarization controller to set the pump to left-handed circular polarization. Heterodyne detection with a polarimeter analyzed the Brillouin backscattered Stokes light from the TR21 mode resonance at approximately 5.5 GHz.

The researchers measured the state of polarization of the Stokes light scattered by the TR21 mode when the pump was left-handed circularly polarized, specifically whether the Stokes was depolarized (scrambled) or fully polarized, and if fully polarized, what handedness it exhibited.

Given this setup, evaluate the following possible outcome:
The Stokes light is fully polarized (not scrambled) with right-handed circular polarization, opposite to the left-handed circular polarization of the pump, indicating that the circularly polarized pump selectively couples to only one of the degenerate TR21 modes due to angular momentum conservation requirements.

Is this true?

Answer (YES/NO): YES